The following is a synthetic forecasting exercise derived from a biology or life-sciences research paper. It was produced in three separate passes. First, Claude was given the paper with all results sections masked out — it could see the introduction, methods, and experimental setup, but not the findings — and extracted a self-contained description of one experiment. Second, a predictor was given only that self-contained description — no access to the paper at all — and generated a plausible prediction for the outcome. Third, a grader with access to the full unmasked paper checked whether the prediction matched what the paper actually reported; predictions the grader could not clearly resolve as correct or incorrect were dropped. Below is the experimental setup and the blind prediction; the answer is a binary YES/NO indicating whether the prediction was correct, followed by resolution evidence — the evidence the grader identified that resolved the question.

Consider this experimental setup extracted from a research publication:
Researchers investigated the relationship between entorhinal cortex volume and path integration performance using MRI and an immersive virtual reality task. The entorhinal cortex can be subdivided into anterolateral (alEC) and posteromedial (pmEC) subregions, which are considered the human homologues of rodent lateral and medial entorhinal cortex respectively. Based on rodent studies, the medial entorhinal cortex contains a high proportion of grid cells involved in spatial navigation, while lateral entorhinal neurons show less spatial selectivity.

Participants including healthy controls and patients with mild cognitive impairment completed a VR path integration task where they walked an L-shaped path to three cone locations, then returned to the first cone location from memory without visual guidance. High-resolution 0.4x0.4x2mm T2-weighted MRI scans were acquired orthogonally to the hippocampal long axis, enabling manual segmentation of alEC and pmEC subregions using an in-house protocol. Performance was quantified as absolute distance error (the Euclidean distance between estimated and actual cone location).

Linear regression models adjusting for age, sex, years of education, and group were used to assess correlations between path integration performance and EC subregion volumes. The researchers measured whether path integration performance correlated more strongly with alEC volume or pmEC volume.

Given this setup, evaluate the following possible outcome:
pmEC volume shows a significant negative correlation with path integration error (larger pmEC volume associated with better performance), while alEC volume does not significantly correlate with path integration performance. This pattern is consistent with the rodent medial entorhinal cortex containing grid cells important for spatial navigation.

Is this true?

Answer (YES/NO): YES